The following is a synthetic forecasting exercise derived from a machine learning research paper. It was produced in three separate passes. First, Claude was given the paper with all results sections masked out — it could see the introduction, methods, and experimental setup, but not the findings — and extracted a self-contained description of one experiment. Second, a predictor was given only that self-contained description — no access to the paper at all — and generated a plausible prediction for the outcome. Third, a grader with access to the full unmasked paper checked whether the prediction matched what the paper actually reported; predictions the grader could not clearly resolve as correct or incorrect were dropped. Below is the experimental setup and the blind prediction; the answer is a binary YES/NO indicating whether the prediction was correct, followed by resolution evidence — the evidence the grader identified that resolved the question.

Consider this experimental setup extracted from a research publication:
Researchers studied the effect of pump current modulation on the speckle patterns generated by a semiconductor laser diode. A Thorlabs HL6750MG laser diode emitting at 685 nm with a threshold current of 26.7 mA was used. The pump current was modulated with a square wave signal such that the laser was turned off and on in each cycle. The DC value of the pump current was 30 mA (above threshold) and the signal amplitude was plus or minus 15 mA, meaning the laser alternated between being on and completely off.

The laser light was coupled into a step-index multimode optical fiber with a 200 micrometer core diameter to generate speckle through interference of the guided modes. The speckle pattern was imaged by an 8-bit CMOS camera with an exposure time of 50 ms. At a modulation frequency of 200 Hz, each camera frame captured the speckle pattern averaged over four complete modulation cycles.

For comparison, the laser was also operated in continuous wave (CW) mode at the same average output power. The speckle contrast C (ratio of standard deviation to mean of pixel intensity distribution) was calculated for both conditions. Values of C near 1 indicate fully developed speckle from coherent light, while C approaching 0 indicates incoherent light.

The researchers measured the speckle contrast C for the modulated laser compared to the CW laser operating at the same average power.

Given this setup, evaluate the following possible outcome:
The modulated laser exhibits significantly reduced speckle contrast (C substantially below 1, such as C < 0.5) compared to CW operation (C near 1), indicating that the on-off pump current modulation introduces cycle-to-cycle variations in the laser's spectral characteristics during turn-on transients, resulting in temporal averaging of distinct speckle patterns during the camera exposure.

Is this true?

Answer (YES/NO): NO